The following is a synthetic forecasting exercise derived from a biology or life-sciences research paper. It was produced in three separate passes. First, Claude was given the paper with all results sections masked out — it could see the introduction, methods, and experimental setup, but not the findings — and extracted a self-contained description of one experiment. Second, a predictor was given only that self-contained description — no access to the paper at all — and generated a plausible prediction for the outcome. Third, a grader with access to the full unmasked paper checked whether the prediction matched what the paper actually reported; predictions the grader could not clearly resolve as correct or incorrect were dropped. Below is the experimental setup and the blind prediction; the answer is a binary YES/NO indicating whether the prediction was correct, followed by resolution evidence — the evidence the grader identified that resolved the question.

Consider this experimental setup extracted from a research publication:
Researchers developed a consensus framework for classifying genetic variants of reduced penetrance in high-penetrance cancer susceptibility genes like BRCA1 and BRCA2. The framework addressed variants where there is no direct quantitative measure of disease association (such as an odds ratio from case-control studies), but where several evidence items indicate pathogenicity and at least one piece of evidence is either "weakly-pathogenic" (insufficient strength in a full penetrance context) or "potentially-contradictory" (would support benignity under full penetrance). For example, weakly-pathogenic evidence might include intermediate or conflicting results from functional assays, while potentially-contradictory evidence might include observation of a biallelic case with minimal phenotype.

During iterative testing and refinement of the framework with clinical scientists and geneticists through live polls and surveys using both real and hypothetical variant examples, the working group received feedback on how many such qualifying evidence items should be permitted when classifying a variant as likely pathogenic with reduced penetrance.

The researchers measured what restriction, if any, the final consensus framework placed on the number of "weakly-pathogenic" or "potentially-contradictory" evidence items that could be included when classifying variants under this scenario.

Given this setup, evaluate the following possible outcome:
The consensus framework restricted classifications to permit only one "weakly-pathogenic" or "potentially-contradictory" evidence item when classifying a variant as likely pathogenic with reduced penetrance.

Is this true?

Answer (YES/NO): YES